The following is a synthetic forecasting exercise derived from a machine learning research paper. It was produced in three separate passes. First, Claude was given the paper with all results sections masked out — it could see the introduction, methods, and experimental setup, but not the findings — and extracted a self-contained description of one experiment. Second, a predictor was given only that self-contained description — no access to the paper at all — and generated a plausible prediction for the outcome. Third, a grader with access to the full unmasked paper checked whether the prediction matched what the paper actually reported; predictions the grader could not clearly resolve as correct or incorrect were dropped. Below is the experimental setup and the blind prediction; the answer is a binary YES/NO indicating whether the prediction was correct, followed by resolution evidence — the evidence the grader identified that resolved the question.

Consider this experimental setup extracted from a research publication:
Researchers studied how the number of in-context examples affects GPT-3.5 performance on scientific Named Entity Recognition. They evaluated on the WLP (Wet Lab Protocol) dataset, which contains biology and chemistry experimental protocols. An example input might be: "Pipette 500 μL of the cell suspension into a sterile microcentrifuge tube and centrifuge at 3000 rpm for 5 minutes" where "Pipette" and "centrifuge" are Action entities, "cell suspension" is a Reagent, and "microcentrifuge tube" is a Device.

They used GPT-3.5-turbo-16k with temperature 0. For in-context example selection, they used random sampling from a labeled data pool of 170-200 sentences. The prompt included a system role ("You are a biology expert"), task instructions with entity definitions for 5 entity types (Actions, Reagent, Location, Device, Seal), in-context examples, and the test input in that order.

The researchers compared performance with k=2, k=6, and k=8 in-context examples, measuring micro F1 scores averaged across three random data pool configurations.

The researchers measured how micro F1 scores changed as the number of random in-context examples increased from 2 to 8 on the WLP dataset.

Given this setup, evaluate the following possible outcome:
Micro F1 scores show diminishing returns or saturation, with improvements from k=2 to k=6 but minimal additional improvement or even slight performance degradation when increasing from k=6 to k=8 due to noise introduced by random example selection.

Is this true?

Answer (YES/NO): YES